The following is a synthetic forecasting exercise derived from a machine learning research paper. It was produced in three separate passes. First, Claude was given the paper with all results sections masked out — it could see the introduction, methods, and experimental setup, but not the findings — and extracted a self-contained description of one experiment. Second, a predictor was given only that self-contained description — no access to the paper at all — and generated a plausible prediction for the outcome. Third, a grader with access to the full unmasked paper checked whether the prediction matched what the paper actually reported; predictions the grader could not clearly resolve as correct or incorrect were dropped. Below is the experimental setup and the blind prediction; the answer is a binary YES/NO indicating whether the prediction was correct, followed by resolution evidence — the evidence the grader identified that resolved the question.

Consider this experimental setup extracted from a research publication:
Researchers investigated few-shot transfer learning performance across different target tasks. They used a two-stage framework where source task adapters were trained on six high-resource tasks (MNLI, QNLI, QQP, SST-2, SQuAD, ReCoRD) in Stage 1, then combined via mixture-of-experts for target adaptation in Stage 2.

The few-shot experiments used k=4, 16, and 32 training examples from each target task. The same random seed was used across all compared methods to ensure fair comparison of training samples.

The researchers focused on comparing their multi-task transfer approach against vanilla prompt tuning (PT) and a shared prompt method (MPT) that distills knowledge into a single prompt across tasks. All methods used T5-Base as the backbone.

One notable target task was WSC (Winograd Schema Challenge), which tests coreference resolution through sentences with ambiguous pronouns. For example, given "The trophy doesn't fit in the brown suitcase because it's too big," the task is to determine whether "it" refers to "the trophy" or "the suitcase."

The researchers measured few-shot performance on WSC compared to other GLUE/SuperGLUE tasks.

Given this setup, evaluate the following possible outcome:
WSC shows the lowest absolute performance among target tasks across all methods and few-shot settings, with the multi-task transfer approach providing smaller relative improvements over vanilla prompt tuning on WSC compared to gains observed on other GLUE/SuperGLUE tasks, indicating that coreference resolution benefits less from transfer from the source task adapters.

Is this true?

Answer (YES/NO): NO